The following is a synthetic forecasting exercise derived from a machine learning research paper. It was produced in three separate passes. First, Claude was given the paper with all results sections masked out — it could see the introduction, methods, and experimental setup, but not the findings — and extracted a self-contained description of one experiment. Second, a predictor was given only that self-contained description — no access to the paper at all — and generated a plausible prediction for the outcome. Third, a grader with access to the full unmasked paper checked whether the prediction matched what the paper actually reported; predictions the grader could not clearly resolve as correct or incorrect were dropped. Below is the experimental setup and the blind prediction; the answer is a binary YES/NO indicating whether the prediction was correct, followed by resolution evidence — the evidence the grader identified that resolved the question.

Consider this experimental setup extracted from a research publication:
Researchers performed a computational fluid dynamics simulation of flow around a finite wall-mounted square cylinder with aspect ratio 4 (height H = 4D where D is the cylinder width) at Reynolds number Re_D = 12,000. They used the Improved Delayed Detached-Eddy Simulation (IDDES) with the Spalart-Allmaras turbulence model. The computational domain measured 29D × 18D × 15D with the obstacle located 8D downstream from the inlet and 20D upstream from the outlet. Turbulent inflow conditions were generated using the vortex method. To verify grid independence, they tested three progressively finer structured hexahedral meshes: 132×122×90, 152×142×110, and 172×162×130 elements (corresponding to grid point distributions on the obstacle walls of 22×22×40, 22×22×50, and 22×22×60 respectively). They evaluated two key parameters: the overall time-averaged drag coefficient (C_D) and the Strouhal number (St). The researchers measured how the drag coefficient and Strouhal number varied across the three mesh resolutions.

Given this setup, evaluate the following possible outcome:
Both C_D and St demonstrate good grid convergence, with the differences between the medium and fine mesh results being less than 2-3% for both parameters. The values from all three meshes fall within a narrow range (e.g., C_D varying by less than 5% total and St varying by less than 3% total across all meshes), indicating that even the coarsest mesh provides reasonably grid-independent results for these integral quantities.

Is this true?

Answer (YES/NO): YES